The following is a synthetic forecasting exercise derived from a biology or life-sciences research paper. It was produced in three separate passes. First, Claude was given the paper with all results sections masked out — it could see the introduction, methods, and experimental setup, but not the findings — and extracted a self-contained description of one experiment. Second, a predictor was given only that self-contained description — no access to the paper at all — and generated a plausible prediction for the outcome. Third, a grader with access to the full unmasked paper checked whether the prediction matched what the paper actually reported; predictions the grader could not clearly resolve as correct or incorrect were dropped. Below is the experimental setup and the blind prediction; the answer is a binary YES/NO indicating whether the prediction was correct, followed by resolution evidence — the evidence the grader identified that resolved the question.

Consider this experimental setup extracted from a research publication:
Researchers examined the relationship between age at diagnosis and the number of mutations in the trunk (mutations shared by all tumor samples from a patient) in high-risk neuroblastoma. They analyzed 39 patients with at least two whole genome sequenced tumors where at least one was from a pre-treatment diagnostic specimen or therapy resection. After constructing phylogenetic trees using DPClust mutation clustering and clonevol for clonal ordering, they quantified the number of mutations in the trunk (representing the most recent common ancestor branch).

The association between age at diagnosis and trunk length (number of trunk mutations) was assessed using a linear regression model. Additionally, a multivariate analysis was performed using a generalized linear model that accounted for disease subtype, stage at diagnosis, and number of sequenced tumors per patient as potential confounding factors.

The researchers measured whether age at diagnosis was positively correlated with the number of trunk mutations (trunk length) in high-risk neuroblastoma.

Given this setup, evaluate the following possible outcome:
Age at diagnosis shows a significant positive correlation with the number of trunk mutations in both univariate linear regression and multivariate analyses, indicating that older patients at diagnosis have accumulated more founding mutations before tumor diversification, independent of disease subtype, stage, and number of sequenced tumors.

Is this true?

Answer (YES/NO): NO